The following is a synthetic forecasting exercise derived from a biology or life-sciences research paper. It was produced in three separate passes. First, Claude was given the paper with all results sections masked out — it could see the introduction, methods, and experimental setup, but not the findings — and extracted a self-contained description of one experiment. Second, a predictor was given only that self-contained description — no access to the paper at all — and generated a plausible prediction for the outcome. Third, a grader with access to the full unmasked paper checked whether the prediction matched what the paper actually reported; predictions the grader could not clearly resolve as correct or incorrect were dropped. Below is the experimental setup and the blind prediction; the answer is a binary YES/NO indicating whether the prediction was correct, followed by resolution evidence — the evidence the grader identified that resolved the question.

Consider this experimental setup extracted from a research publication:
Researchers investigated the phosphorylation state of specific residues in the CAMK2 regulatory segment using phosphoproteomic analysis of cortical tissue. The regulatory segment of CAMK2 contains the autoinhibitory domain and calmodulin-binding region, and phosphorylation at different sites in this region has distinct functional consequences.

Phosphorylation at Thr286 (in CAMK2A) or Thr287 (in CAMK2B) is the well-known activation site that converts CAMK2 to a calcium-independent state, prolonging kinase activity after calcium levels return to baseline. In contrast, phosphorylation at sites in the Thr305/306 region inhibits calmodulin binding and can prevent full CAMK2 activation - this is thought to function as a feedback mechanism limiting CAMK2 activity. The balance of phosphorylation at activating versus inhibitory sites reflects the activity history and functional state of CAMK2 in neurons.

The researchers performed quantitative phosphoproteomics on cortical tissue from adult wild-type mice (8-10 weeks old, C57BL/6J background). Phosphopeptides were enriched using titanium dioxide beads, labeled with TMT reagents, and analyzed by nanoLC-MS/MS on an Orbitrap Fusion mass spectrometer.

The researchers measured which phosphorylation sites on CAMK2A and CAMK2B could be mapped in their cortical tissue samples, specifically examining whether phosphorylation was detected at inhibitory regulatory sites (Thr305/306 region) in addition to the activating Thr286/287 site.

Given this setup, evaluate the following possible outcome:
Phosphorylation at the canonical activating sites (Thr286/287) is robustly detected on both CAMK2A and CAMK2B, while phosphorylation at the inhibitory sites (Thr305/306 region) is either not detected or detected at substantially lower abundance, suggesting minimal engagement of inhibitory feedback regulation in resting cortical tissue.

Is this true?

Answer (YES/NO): YES